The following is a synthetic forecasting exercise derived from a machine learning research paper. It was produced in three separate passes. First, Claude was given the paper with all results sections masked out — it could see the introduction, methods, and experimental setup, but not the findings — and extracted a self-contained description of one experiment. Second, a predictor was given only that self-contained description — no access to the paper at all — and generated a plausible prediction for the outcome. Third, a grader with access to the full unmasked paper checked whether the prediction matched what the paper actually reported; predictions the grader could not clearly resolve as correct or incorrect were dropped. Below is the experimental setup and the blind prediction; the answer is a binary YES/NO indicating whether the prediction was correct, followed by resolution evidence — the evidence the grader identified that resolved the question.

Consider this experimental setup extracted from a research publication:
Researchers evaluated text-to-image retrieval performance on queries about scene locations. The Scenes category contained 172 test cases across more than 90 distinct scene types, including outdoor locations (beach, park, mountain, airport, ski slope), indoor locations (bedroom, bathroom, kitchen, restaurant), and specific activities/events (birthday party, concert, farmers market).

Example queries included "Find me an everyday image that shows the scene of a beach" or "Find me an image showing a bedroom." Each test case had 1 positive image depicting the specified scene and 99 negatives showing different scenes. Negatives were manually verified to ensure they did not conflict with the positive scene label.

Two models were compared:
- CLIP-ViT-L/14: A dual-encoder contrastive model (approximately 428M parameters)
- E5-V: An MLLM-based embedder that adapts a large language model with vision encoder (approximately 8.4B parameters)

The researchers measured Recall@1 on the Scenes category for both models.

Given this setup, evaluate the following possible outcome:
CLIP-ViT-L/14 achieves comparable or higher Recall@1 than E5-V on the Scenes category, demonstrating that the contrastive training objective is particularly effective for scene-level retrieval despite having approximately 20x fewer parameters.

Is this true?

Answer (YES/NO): NO